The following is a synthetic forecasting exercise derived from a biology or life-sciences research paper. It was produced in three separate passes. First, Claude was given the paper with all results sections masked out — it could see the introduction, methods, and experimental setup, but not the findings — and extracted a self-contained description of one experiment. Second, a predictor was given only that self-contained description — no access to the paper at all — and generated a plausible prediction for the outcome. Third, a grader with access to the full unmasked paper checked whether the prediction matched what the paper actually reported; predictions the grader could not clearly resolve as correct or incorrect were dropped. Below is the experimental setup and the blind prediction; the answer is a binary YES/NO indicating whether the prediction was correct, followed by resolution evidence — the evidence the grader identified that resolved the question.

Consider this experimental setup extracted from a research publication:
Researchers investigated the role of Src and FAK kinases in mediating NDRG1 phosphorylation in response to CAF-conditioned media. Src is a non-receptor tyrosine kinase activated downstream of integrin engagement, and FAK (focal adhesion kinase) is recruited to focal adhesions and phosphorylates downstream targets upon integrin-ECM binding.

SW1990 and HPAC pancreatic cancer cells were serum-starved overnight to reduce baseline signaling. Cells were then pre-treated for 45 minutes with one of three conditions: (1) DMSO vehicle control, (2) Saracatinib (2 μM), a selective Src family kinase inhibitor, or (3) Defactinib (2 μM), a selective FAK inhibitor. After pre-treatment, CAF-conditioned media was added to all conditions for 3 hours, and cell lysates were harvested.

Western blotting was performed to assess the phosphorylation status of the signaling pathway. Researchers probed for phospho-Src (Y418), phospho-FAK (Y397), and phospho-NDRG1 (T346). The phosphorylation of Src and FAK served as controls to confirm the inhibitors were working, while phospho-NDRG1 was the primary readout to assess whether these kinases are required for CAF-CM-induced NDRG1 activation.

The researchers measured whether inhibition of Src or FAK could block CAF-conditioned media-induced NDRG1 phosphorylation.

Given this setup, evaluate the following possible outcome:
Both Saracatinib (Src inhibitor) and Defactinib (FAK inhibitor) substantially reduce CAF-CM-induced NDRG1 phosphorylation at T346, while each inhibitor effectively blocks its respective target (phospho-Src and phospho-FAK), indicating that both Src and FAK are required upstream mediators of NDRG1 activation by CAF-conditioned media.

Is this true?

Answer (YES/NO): YES